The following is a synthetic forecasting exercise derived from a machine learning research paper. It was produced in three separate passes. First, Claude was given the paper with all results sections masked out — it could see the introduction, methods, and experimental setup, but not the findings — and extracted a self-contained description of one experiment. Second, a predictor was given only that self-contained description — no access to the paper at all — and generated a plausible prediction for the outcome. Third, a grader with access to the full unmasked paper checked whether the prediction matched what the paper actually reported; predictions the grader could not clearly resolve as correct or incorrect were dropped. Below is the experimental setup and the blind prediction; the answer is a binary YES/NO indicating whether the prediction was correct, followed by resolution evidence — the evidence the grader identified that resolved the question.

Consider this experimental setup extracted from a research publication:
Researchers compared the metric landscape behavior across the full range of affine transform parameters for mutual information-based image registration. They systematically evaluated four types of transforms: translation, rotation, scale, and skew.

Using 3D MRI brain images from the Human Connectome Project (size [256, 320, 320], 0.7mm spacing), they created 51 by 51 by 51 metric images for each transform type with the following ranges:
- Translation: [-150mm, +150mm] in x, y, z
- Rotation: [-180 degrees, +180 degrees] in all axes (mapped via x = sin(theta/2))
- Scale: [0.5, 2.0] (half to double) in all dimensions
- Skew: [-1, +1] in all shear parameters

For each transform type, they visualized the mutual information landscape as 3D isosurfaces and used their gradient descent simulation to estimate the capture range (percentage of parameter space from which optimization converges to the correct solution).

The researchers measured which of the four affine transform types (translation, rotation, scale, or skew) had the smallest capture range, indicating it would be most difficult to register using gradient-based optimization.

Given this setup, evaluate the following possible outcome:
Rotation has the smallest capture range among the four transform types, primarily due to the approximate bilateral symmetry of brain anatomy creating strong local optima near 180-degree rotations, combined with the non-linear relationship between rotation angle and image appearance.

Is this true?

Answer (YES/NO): YES